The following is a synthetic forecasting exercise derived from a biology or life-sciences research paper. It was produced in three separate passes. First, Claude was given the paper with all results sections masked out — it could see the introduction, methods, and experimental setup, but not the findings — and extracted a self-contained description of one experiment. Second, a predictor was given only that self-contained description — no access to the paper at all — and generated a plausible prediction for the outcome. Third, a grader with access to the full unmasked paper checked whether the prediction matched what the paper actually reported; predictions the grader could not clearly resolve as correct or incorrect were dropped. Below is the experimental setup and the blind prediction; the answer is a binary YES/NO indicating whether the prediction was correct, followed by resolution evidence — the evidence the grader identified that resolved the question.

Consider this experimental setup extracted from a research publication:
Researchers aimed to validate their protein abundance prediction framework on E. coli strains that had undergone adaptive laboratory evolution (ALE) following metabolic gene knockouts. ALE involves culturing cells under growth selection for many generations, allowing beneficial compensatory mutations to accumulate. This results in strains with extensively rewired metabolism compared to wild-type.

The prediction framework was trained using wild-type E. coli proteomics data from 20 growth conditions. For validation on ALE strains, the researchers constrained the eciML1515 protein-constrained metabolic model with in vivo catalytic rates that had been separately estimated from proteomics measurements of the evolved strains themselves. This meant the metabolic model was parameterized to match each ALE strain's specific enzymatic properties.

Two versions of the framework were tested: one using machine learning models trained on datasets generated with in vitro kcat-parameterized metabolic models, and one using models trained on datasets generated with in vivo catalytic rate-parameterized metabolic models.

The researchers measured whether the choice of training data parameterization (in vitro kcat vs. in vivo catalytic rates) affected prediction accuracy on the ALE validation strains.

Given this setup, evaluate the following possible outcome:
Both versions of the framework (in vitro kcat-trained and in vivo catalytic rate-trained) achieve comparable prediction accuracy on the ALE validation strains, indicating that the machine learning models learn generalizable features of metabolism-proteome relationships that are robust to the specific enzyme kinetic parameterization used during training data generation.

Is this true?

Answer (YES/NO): NO